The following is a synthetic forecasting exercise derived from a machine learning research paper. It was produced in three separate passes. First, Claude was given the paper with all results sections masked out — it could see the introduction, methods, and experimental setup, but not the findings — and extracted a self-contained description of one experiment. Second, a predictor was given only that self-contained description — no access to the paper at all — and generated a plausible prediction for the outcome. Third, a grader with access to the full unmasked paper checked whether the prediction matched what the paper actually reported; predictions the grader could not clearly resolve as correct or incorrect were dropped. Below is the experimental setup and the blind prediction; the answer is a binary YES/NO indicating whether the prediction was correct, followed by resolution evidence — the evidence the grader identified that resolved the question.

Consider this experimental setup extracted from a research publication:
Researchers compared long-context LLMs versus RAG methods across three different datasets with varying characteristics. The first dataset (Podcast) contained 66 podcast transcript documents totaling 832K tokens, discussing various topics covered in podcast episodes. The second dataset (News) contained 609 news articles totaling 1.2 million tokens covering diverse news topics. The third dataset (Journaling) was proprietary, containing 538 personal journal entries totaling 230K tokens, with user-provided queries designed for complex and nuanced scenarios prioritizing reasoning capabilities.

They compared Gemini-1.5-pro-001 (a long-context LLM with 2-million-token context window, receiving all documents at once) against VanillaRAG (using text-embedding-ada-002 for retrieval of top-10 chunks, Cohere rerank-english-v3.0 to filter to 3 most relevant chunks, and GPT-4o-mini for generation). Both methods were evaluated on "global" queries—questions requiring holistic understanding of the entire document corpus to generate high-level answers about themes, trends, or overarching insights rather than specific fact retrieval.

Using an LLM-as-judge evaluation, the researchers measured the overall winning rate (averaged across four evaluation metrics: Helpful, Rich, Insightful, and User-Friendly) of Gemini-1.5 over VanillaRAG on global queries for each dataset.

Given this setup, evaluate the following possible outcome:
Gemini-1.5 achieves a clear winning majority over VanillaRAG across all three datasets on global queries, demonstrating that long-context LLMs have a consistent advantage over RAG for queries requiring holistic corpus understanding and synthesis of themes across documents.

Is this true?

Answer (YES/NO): NO